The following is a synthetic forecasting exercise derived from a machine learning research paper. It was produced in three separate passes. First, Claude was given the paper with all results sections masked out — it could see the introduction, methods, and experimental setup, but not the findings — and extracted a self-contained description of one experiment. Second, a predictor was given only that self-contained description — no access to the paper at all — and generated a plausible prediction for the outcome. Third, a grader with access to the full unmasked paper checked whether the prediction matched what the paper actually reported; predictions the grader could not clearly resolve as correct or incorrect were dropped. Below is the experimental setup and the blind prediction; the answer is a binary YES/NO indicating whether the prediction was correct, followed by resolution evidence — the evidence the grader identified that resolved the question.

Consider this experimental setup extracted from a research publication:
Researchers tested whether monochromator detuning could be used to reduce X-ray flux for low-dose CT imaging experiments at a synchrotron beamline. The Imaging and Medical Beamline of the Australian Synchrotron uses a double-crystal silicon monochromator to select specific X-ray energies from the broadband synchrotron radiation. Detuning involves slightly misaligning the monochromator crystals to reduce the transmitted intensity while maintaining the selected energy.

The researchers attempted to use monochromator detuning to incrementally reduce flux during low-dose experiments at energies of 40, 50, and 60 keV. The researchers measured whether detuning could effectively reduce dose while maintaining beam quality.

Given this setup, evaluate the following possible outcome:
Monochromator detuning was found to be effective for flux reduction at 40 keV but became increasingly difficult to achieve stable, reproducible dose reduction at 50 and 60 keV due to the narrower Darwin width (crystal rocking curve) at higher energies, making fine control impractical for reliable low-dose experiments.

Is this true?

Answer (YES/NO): NO